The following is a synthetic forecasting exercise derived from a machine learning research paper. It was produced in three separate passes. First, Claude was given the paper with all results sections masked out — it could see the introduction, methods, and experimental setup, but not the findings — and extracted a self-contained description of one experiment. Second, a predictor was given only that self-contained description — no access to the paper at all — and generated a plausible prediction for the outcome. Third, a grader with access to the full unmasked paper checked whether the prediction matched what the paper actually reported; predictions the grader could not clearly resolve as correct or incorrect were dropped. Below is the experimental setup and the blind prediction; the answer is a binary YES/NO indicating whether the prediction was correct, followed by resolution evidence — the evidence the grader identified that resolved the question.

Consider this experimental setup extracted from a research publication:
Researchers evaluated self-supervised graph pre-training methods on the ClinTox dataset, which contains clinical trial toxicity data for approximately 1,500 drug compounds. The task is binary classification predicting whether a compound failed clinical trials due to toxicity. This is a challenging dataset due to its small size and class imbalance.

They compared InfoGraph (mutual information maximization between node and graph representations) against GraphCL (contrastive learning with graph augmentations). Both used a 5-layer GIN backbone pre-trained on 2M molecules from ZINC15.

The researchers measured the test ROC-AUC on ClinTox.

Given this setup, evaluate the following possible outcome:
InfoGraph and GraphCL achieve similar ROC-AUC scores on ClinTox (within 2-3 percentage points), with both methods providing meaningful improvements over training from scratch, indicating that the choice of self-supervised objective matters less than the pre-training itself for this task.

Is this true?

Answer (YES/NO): YES